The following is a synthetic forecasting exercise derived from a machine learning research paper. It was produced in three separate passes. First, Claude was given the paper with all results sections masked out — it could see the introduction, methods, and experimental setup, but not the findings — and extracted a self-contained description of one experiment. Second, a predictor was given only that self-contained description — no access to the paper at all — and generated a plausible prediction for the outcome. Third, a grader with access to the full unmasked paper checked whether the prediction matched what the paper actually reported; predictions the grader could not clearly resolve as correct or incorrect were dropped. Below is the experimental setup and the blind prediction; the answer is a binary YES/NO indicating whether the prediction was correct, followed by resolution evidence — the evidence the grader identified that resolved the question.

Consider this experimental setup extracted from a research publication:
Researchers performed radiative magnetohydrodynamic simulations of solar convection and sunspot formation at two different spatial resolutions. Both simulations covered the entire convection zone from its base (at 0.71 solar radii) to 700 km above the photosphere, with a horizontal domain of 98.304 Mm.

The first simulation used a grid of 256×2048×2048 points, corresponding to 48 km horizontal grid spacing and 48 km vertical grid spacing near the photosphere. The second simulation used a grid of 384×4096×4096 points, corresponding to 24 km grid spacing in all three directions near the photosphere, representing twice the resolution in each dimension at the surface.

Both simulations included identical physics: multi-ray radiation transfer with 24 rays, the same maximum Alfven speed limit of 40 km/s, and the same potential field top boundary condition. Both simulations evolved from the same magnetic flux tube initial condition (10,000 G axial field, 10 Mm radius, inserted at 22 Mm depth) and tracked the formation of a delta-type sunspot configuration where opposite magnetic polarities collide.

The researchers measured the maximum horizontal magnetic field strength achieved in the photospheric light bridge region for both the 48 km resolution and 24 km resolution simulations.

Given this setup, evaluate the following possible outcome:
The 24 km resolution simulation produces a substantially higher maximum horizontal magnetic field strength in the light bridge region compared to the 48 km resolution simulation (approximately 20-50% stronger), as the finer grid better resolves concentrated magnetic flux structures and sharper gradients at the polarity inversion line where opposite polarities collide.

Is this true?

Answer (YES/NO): NO